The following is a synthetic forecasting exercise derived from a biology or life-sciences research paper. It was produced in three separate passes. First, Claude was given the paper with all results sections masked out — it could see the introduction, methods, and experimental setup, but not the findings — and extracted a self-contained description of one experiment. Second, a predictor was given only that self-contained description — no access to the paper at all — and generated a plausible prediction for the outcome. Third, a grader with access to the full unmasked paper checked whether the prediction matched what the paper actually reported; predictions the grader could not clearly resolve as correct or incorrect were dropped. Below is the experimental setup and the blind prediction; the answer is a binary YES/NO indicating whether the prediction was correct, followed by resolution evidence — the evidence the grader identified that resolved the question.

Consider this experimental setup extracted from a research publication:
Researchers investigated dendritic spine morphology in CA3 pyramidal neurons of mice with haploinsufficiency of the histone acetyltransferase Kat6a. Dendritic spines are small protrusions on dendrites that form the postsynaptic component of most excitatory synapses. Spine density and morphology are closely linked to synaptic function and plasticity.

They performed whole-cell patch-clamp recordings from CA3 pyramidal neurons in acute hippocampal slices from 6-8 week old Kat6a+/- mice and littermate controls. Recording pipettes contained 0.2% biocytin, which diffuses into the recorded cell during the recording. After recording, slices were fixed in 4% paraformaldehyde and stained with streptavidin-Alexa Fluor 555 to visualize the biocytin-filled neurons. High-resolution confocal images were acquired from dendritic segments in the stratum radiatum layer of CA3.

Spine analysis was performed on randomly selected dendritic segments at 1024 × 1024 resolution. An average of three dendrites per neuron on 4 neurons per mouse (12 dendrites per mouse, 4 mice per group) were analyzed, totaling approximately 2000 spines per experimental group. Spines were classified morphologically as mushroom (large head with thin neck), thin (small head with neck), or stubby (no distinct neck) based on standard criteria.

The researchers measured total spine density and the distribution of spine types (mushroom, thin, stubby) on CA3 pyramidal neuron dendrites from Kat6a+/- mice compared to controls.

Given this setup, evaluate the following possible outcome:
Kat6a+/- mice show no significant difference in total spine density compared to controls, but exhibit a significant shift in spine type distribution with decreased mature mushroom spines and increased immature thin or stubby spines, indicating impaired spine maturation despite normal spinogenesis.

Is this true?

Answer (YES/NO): NO